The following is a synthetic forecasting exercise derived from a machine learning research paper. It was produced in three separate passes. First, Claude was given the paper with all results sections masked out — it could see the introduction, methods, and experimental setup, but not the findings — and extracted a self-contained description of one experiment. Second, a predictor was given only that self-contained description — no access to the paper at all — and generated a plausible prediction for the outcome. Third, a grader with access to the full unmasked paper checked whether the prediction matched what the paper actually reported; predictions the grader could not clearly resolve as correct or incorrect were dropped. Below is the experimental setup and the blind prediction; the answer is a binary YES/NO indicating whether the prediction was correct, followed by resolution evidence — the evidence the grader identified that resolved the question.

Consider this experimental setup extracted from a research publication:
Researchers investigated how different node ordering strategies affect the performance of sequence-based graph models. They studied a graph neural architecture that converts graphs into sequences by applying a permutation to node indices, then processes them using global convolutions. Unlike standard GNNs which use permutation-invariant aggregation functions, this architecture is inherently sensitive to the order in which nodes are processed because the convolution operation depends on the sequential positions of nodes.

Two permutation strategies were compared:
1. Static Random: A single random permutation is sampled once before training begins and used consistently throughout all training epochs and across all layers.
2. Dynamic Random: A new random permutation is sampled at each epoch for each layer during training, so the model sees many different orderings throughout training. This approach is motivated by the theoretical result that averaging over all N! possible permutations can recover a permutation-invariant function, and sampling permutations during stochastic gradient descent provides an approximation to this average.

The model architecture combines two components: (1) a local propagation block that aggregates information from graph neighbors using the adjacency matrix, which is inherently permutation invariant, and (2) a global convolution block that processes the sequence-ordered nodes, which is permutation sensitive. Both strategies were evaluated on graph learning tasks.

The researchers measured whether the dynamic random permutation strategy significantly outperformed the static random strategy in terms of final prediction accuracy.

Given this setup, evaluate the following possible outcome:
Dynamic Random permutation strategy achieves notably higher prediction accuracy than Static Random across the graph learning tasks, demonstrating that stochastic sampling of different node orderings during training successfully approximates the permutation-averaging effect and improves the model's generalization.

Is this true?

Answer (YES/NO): NO